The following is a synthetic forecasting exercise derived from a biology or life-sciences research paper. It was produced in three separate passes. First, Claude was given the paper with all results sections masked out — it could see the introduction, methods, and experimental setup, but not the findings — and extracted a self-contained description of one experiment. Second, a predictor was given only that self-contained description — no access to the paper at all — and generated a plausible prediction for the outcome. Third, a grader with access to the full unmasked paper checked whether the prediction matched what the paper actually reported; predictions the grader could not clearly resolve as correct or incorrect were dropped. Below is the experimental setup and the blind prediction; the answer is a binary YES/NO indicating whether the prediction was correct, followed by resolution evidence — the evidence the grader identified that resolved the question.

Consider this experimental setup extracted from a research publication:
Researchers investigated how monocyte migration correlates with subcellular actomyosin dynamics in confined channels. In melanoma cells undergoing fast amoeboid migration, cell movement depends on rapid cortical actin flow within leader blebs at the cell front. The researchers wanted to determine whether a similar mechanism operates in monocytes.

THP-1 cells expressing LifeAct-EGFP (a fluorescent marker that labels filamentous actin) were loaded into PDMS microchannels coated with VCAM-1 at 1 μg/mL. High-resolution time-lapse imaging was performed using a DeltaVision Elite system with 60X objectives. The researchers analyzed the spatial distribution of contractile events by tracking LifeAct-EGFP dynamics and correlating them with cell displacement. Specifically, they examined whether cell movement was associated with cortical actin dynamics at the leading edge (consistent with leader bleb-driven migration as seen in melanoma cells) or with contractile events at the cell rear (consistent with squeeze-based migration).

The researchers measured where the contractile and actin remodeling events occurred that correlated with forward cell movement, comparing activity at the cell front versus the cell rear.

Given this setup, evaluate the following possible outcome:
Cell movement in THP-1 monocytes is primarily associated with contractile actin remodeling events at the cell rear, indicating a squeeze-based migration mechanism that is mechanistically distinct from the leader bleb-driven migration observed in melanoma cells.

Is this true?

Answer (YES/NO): YES